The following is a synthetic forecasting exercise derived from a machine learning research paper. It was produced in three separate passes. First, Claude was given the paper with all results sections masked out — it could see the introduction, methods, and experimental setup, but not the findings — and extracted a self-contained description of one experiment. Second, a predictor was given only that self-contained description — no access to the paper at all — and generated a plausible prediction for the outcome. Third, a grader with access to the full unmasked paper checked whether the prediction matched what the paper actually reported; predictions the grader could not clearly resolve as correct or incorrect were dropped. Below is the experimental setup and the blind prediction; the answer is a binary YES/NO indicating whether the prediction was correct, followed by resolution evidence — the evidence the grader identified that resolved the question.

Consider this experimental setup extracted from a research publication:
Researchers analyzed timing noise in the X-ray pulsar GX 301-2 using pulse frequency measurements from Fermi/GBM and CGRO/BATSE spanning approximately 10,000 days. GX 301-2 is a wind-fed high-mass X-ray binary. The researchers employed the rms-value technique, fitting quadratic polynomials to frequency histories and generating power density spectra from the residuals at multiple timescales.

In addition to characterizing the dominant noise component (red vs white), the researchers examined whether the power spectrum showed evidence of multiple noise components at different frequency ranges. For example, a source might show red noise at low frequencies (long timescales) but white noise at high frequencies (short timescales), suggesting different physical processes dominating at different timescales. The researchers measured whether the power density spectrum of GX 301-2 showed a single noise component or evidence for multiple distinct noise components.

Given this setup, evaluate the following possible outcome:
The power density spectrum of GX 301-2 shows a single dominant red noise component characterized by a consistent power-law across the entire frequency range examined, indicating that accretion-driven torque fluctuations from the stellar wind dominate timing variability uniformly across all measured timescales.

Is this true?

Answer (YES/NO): NO